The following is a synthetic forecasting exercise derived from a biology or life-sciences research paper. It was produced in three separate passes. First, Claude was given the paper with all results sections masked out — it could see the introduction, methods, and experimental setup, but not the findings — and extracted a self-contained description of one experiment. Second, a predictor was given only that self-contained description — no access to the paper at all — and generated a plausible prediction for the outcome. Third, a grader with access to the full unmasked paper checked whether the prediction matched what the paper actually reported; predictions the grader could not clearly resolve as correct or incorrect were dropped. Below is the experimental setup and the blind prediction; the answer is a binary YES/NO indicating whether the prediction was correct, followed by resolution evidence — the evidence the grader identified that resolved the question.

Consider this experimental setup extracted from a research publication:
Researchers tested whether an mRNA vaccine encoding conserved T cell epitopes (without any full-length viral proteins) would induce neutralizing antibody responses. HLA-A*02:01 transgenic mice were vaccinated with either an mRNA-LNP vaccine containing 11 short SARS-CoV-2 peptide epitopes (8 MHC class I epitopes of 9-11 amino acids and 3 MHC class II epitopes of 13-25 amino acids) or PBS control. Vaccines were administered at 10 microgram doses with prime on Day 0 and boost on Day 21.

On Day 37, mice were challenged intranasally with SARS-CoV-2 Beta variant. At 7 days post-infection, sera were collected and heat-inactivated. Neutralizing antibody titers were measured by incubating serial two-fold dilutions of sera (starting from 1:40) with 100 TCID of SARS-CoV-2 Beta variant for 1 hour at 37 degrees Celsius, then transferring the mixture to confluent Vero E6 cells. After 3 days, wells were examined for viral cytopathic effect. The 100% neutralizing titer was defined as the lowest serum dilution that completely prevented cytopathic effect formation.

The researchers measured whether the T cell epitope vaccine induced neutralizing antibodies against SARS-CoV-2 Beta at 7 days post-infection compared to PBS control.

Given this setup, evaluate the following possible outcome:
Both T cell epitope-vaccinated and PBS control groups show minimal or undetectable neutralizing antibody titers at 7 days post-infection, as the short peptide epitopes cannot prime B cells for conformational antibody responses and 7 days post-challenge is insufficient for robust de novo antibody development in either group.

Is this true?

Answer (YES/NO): YES